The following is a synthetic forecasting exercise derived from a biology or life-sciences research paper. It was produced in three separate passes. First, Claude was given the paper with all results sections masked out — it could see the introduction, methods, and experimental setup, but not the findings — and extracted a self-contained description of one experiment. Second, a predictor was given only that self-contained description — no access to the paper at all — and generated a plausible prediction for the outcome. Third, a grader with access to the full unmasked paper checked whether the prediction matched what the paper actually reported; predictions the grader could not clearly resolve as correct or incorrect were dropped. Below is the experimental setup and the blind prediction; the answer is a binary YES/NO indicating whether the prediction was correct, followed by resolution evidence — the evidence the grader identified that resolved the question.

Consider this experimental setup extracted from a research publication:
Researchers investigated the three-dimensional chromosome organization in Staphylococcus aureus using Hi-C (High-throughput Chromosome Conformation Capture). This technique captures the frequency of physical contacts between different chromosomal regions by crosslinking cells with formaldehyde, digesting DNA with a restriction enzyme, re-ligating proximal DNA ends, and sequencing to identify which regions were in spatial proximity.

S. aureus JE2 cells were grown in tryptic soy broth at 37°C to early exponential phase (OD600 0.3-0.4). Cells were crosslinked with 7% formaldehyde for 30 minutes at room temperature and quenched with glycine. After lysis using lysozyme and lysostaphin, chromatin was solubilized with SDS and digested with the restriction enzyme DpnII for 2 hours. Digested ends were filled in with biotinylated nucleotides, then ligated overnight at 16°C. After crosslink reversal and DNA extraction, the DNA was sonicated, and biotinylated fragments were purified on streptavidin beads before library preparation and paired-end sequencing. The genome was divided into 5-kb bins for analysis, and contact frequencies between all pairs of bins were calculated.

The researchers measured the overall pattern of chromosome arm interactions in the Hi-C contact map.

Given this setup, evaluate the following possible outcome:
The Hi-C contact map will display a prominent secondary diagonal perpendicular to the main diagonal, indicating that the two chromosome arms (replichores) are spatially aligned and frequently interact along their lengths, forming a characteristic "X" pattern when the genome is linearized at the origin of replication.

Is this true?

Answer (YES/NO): YES